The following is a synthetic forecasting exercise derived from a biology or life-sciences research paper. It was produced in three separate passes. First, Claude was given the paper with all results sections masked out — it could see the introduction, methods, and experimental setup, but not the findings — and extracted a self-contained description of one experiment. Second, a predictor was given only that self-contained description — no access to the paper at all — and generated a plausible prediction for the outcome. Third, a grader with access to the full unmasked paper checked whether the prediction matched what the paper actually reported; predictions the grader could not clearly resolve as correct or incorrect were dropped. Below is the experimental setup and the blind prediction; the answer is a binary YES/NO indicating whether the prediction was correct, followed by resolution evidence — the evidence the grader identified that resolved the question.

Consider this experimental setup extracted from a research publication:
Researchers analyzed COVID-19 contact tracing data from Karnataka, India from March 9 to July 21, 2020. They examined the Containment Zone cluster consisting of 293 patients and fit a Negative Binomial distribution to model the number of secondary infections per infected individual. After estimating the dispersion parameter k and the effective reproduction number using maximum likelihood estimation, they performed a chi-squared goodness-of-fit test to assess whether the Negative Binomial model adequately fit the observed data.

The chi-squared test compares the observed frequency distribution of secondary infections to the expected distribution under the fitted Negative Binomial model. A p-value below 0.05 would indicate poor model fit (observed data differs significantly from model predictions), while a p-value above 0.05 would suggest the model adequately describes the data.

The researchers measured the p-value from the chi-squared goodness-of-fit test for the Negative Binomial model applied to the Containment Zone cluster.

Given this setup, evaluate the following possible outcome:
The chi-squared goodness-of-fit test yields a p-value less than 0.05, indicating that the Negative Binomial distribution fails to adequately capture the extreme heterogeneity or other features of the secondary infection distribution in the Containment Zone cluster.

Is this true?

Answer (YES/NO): NO